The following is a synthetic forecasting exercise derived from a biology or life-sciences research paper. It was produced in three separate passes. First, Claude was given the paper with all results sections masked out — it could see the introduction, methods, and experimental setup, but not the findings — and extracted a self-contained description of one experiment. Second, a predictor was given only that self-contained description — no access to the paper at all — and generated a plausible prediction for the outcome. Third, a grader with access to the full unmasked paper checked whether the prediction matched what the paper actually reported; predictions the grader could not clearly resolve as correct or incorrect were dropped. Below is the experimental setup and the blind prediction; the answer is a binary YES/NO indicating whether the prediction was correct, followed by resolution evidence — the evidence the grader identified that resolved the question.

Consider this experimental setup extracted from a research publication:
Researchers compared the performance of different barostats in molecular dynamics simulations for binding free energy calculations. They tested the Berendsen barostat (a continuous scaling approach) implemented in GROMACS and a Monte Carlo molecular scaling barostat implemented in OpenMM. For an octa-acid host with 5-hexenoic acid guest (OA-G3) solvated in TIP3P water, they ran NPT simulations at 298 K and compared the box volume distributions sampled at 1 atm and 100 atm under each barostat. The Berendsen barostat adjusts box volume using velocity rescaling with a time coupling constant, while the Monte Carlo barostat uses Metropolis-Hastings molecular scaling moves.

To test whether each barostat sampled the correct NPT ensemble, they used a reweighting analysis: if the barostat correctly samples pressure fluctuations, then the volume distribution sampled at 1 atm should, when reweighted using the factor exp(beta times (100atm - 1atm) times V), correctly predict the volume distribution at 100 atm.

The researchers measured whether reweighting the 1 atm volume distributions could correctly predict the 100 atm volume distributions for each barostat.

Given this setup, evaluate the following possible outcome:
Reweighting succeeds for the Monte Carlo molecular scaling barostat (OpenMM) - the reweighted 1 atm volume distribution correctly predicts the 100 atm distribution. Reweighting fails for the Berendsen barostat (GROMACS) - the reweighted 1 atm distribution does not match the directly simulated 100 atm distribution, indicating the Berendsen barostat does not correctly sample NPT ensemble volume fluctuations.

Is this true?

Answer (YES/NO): YES